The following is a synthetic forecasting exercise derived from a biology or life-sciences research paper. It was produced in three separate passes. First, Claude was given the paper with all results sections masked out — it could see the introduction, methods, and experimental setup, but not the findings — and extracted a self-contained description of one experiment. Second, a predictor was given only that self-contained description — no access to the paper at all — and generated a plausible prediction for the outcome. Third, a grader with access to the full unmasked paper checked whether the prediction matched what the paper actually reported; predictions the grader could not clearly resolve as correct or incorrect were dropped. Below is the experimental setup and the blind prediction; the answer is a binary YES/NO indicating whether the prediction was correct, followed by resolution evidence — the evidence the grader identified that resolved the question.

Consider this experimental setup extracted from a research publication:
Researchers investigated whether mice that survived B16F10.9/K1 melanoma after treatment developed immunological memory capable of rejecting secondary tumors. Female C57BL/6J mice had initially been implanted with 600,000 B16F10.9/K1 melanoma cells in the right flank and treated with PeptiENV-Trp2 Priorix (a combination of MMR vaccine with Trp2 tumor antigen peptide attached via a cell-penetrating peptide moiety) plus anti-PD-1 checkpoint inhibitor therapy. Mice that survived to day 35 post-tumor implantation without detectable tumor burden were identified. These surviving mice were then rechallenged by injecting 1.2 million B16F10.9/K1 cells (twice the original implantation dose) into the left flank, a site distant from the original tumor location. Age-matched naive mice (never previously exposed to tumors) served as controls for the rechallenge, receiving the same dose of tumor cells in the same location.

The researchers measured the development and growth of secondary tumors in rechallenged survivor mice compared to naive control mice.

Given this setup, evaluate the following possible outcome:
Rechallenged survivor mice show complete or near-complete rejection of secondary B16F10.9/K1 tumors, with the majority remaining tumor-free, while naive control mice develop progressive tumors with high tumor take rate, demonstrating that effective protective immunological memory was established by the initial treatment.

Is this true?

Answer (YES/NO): NO